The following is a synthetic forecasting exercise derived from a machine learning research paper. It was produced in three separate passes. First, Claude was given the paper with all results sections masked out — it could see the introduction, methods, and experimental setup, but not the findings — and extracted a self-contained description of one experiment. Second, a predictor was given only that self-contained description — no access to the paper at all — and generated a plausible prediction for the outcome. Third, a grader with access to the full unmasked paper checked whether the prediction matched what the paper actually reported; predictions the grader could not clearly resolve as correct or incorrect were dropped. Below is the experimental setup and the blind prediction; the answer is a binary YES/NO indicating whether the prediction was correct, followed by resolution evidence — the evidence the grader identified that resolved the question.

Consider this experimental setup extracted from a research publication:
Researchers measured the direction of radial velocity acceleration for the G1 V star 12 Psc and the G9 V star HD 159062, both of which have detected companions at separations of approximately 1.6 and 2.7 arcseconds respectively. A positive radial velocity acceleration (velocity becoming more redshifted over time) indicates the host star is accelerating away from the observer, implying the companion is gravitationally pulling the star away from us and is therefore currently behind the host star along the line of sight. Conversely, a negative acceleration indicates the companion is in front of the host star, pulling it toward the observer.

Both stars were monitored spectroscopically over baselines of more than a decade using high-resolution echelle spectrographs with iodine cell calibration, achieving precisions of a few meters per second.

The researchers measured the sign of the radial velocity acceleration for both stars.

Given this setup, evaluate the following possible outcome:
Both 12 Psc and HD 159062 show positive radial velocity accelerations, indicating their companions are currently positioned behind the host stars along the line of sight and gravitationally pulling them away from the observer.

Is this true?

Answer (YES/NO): NO